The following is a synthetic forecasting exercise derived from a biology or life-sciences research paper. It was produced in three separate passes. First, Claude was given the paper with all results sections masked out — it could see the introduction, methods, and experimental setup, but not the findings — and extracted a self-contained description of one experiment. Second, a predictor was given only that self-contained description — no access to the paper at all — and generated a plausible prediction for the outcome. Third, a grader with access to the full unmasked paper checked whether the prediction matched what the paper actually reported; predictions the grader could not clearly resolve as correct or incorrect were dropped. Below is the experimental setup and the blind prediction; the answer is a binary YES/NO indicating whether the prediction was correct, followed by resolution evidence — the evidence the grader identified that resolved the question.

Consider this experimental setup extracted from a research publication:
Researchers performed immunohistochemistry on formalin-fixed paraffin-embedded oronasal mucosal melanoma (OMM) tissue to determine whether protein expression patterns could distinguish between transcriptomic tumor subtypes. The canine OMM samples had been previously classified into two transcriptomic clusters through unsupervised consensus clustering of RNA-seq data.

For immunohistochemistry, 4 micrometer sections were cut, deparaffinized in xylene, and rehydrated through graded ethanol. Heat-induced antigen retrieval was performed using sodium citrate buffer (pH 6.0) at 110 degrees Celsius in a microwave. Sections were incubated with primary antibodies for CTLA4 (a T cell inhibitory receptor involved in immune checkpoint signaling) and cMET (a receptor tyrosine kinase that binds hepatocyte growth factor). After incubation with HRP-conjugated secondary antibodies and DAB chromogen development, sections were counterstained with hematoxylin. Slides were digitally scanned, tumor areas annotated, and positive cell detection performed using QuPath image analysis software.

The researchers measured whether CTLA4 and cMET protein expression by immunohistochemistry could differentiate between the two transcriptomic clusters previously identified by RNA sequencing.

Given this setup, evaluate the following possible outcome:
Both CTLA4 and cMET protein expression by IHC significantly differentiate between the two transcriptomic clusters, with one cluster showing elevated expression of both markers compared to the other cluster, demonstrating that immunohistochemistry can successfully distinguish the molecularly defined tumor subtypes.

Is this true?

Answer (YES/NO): NO